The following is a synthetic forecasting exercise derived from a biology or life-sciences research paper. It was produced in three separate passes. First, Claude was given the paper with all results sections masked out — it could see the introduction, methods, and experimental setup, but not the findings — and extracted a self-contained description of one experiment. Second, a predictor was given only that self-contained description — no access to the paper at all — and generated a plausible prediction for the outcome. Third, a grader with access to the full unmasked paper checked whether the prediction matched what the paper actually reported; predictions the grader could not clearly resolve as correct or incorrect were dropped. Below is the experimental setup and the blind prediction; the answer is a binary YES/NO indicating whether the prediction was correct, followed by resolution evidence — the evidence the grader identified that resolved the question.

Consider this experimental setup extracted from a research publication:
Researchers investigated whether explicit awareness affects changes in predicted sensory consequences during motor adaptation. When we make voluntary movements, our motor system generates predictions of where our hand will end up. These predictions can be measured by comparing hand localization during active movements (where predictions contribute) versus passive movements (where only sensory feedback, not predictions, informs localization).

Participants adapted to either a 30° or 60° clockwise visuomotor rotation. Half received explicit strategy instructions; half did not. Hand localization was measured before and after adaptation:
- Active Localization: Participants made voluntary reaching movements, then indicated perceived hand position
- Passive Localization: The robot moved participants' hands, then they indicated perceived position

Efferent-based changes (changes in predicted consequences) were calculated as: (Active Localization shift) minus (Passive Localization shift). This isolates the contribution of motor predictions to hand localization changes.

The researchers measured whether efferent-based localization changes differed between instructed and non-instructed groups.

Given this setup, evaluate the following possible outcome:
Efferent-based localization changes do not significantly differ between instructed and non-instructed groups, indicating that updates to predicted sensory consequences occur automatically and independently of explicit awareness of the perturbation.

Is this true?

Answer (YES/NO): YES